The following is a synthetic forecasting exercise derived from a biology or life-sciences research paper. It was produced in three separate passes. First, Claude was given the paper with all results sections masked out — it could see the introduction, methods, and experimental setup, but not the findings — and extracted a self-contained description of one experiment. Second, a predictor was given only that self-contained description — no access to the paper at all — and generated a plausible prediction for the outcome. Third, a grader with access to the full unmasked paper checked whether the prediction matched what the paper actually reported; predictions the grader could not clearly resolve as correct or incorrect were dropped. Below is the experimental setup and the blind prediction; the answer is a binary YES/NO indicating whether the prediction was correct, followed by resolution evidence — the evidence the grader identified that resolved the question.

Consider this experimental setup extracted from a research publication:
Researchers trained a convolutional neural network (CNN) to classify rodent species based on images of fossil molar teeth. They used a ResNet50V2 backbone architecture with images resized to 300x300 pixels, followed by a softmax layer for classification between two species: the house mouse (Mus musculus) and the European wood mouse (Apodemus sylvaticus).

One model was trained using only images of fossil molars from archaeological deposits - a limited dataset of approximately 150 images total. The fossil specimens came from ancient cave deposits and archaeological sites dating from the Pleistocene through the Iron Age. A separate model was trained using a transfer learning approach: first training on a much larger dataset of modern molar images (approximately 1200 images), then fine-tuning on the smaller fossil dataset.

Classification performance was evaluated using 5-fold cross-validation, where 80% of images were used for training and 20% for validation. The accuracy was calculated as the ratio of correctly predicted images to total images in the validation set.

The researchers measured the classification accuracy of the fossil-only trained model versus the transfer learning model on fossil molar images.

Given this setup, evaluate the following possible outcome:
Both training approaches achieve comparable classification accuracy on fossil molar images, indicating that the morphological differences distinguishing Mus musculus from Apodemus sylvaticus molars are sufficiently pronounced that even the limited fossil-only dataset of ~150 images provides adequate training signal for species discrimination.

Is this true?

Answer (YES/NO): NO